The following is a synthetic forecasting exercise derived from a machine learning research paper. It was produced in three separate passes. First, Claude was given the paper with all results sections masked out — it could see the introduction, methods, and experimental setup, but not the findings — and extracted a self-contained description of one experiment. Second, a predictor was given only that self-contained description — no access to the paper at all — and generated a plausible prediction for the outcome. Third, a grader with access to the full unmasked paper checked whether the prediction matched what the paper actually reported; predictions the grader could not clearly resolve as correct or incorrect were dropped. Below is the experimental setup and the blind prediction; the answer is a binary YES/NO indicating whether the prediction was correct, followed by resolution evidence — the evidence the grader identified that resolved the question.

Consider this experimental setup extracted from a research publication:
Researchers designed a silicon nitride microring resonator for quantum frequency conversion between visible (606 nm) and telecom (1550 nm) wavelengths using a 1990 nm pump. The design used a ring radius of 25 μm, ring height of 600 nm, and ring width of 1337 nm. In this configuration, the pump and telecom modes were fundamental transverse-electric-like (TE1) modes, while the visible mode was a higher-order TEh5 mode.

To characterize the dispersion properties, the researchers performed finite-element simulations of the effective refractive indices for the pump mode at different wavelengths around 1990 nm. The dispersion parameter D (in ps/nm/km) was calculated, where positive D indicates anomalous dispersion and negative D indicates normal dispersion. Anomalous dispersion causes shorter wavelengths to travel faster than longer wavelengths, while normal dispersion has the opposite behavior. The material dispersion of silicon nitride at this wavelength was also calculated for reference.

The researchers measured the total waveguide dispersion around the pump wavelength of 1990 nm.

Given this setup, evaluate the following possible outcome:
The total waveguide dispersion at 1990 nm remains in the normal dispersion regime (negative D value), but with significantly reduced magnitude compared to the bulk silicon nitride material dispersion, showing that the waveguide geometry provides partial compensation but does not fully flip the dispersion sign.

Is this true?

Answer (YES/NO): NO